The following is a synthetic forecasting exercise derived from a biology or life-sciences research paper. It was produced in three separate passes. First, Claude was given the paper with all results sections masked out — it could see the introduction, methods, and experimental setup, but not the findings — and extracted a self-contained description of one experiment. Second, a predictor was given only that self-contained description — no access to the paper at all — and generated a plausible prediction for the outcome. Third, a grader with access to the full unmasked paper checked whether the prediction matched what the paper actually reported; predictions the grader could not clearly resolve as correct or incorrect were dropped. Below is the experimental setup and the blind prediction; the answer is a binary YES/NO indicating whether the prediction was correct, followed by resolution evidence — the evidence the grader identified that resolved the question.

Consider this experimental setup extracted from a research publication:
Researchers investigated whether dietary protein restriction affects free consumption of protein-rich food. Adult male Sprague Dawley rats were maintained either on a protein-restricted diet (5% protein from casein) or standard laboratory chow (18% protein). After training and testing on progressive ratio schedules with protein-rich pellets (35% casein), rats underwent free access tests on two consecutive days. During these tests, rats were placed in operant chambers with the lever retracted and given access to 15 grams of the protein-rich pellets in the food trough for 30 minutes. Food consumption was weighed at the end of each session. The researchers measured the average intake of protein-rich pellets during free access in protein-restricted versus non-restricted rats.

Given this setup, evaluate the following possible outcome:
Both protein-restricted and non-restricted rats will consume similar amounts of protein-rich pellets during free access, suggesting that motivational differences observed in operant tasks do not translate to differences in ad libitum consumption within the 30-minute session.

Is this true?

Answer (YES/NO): YES